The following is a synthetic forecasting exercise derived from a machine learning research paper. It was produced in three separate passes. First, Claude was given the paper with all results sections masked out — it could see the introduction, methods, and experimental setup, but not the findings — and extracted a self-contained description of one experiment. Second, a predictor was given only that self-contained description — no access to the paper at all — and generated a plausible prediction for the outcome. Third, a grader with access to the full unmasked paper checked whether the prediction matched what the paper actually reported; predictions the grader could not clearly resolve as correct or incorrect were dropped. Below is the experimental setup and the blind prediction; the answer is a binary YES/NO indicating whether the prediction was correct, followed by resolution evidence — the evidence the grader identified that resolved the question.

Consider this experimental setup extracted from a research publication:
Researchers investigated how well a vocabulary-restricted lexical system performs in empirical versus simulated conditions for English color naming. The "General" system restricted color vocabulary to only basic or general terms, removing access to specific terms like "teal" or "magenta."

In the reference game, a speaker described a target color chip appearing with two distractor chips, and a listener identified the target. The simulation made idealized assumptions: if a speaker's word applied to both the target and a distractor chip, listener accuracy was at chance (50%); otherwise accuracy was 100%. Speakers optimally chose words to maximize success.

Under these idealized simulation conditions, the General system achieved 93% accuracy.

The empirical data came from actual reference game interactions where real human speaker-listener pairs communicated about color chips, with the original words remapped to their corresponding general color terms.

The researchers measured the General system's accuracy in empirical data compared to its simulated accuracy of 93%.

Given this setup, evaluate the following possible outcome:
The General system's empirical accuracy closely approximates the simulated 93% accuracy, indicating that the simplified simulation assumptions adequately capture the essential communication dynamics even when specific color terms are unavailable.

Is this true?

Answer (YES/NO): NO